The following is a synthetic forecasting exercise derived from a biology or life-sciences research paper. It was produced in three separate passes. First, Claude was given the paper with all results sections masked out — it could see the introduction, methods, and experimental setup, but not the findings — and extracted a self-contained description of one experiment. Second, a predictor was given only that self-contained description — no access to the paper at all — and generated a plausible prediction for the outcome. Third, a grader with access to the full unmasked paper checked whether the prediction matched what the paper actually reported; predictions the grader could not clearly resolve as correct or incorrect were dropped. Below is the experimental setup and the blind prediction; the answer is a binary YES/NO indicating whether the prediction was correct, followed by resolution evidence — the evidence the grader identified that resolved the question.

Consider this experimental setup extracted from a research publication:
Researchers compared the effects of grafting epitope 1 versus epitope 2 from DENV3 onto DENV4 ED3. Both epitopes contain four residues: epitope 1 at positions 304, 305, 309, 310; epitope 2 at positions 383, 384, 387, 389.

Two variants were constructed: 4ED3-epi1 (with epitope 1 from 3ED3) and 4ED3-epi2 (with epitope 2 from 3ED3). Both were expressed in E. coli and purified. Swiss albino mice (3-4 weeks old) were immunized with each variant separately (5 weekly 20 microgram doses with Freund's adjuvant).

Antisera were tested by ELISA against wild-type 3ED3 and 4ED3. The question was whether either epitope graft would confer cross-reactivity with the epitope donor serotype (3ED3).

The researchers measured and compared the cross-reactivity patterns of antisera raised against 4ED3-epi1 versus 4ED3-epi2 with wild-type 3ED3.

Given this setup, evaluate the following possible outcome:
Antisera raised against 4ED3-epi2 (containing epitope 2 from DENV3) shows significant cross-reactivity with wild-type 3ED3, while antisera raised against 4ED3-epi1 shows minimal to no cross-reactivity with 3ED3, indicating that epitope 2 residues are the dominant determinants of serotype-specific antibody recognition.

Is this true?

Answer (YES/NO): NO